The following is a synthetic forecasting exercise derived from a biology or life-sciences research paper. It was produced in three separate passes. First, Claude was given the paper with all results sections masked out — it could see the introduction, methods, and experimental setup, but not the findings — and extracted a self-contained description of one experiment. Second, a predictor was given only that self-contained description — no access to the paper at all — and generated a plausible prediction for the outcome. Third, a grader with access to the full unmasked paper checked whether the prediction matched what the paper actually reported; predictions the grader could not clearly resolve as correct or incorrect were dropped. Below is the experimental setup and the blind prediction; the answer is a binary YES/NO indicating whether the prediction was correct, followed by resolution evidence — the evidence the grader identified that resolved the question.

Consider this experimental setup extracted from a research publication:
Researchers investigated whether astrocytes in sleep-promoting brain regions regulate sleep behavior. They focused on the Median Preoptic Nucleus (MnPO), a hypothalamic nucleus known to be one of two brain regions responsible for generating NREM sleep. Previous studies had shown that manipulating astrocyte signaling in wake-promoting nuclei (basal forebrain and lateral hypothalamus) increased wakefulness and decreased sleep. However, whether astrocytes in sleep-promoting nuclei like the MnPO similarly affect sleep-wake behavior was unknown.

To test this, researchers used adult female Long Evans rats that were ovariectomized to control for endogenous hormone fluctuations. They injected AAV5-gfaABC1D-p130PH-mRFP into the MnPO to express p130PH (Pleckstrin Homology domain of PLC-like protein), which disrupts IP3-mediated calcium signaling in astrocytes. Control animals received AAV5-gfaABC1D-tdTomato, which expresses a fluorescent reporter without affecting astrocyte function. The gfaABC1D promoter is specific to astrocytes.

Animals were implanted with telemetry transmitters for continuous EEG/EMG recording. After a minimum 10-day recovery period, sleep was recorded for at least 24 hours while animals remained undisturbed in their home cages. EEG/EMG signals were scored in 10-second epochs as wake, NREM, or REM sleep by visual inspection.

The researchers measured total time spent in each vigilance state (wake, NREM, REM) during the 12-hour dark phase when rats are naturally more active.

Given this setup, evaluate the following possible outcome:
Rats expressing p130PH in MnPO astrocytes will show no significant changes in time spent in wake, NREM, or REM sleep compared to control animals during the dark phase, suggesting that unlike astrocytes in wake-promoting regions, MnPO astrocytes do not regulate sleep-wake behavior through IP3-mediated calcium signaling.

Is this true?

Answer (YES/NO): NO